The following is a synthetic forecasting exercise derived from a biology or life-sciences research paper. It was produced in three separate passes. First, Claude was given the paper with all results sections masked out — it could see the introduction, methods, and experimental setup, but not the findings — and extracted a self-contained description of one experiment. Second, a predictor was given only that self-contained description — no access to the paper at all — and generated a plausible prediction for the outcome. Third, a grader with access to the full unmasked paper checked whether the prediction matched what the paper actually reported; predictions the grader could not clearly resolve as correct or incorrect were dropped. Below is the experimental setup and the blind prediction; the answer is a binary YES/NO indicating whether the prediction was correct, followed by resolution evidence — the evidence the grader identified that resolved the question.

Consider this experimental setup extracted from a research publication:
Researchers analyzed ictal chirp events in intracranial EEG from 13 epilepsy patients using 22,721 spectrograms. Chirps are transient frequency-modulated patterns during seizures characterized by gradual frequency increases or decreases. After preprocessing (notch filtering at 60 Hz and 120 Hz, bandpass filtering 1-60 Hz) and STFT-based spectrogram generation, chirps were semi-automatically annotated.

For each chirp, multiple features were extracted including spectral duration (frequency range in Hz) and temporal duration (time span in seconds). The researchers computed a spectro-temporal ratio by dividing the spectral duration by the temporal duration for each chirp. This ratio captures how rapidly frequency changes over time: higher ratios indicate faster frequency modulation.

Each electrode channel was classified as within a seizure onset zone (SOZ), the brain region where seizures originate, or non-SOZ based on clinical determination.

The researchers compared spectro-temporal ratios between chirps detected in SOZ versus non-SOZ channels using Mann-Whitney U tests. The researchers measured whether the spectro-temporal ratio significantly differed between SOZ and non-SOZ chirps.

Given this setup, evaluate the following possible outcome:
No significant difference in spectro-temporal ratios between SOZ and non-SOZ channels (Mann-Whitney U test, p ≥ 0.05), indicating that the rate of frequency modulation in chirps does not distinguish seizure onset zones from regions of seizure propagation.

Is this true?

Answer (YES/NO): NO